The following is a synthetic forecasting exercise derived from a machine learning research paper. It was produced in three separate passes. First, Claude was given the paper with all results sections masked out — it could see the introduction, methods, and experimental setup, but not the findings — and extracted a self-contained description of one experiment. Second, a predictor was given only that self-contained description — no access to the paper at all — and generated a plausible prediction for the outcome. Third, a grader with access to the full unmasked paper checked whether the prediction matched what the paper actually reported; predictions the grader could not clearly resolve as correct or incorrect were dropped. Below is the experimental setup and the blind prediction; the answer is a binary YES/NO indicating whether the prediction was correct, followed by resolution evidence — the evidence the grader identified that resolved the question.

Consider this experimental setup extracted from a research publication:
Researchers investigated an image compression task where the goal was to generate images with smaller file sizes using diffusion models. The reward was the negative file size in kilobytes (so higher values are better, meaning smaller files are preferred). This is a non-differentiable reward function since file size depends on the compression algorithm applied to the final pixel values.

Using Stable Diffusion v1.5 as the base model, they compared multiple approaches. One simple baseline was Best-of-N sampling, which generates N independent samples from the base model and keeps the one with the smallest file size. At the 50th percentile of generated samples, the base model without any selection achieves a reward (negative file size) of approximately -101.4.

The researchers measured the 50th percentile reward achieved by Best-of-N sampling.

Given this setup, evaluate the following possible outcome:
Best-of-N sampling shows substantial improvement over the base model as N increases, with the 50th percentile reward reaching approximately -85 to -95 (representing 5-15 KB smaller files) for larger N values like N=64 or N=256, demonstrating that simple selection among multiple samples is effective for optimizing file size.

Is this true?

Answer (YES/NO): NO